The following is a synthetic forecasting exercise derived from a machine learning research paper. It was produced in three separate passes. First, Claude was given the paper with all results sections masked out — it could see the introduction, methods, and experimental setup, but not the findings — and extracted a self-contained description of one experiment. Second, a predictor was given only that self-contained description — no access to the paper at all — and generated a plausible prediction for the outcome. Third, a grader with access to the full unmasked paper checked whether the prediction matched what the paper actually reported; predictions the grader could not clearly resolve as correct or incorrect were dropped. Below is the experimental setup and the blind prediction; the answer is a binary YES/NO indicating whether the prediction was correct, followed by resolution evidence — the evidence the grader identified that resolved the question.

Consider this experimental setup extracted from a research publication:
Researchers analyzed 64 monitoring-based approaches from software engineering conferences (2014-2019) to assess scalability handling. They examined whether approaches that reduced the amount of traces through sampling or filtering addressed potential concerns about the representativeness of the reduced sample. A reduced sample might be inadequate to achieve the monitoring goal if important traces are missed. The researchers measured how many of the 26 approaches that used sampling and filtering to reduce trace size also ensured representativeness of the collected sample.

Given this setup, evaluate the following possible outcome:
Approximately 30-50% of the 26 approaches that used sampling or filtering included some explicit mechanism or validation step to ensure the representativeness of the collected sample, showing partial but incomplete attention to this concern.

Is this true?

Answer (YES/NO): NO